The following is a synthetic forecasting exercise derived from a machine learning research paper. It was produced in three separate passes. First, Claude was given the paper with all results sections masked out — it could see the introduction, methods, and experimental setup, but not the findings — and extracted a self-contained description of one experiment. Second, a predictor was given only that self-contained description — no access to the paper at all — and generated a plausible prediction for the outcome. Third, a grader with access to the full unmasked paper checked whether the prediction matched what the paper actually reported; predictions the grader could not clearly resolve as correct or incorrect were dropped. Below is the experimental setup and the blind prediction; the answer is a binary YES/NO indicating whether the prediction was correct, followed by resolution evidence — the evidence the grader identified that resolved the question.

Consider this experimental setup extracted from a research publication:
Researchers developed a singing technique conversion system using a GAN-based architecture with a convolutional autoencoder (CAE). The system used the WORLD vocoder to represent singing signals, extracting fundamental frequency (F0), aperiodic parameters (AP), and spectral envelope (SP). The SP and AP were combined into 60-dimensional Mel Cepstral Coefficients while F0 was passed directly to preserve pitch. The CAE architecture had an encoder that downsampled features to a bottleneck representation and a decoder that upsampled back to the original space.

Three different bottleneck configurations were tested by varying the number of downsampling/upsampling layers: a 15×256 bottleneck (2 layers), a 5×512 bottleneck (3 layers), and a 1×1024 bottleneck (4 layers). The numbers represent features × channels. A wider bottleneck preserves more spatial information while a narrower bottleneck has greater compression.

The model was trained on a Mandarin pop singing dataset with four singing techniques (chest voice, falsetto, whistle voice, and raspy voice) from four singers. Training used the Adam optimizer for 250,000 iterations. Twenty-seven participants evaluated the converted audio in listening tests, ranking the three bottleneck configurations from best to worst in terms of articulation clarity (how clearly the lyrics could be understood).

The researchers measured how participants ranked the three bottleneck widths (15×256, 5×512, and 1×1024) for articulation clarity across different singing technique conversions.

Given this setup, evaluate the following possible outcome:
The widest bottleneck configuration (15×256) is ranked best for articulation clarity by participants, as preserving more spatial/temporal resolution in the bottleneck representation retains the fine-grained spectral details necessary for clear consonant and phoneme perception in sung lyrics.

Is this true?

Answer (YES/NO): YES